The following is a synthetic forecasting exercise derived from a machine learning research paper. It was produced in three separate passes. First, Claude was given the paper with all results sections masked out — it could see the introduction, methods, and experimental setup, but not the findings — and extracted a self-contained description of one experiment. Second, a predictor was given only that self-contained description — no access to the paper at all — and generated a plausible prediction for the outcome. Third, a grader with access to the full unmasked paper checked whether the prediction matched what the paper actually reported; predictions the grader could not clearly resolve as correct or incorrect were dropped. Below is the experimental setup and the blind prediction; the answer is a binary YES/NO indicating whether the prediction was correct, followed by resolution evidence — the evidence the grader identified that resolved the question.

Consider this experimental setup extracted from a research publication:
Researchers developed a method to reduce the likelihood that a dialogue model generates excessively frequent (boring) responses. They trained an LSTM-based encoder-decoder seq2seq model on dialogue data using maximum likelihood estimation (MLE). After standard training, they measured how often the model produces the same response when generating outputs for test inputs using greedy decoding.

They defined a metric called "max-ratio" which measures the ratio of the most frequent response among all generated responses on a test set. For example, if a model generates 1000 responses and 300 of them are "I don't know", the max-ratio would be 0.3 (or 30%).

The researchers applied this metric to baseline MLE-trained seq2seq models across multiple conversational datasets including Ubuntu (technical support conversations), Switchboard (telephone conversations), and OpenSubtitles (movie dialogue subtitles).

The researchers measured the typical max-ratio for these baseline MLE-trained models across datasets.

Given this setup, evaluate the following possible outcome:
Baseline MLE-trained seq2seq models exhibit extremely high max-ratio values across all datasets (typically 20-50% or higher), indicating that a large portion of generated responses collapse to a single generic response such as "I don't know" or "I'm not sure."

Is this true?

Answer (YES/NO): NO